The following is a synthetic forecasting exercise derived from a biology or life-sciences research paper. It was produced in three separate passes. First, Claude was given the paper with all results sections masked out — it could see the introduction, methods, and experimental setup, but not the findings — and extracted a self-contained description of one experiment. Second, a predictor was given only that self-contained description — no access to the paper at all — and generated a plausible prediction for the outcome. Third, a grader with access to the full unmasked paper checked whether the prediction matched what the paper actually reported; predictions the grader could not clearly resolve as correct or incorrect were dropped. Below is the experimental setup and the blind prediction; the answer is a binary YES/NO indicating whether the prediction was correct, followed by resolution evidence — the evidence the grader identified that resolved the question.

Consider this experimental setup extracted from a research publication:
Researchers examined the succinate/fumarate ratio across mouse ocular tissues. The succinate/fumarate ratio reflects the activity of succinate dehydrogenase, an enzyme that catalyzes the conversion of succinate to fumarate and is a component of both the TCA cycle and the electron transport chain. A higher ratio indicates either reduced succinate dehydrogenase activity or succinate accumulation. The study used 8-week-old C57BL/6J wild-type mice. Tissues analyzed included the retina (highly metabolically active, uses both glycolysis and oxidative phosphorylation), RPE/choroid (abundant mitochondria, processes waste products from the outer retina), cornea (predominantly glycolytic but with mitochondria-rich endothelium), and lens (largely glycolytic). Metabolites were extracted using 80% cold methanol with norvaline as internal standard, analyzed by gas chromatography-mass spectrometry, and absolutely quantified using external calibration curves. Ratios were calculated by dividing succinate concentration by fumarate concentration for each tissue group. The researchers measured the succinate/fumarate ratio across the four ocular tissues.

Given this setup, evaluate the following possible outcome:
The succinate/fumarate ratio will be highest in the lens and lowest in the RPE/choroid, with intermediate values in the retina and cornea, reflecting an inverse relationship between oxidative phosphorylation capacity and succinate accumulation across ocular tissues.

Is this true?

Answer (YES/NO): NO